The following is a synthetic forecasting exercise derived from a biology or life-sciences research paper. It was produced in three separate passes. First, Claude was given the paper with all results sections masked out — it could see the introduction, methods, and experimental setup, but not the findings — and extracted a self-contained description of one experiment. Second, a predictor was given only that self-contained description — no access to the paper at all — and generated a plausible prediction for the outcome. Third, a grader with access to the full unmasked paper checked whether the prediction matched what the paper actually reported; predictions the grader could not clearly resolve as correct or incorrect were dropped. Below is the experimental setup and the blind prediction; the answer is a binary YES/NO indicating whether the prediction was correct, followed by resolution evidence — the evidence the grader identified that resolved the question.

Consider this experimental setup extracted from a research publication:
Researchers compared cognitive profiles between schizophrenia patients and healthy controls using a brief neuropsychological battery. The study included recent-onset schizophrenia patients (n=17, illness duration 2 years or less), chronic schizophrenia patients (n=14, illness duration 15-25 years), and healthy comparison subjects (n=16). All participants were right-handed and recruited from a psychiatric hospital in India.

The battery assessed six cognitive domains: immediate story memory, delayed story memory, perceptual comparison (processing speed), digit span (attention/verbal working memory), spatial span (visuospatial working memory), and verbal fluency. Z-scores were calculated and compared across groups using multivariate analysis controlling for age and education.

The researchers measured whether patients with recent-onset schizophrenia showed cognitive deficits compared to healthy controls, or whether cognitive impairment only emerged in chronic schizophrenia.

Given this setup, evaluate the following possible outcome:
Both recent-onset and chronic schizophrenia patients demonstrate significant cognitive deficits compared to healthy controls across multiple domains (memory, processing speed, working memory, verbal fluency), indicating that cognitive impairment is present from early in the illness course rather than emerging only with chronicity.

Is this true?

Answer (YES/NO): YES